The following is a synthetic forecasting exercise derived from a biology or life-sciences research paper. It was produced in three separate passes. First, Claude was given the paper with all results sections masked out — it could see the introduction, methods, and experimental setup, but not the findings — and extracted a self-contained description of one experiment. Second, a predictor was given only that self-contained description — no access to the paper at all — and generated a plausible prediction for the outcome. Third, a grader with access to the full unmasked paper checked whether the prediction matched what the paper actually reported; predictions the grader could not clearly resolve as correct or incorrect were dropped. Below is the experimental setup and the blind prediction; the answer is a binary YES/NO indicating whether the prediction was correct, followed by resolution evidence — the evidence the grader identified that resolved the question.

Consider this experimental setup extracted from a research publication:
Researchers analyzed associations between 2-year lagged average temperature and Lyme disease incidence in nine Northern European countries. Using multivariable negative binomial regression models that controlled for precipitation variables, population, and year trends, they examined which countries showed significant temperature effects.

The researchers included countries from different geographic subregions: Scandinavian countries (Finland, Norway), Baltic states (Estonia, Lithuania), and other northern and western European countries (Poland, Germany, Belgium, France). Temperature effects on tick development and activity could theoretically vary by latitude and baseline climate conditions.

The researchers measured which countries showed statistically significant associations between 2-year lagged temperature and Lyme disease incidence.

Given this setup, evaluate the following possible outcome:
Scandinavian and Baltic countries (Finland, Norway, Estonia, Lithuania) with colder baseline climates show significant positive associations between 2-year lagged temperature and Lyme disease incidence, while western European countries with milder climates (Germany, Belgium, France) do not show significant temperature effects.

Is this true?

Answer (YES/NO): NO